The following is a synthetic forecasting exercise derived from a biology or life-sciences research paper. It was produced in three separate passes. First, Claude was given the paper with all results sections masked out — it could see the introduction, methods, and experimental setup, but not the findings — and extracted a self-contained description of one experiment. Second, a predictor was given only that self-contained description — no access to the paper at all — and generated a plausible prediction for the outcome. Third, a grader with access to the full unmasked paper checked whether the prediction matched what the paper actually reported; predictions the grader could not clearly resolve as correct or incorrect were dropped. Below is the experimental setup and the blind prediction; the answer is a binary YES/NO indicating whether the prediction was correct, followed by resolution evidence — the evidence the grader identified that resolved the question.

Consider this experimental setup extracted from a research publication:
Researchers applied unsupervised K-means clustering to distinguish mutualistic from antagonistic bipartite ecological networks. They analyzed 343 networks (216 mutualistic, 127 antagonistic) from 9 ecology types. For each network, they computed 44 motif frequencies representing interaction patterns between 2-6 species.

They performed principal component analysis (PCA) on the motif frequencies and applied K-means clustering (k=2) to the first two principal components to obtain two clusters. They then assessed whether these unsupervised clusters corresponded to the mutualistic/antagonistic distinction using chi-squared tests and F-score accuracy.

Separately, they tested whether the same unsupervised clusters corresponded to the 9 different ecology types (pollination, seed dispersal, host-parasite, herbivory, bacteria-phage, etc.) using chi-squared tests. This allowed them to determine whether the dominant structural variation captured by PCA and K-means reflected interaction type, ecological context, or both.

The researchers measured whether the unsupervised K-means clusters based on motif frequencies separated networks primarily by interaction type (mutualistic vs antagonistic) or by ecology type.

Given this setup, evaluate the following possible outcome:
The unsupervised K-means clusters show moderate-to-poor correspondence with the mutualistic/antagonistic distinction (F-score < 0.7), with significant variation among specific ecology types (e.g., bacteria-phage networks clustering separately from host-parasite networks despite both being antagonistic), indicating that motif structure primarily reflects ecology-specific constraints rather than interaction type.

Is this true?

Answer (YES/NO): NO